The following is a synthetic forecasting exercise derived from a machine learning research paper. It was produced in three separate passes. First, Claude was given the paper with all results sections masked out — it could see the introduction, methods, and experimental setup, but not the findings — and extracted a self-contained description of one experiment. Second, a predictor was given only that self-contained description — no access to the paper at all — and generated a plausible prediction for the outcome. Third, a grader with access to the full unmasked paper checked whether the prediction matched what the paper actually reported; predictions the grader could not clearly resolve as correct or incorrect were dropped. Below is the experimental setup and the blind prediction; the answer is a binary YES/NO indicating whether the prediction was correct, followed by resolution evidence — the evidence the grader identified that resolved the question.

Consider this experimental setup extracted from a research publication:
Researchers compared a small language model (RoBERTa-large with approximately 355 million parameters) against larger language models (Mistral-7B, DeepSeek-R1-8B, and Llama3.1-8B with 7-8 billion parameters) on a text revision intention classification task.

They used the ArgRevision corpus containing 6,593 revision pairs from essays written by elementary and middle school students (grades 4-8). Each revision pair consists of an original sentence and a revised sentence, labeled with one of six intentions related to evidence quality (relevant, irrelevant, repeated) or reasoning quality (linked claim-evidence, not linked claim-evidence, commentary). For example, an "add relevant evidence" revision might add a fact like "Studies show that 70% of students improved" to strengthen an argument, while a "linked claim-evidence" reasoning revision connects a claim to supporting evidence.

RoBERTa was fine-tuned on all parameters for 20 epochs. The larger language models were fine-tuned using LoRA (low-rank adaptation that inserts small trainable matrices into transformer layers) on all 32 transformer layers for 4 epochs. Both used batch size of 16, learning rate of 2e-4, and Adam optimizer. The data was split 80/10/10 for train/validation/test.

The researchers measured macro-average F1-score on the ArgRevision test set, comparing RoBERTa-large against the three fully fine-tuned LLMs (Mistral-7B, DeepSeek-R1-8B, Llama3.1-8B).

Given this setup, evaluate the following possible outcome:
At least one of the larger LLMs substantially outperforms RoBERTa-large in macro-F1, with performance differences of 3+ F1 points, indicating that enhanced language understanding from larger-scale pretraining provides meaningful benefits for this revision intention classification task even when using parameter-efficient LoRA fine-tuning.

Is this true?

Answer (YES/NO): NO